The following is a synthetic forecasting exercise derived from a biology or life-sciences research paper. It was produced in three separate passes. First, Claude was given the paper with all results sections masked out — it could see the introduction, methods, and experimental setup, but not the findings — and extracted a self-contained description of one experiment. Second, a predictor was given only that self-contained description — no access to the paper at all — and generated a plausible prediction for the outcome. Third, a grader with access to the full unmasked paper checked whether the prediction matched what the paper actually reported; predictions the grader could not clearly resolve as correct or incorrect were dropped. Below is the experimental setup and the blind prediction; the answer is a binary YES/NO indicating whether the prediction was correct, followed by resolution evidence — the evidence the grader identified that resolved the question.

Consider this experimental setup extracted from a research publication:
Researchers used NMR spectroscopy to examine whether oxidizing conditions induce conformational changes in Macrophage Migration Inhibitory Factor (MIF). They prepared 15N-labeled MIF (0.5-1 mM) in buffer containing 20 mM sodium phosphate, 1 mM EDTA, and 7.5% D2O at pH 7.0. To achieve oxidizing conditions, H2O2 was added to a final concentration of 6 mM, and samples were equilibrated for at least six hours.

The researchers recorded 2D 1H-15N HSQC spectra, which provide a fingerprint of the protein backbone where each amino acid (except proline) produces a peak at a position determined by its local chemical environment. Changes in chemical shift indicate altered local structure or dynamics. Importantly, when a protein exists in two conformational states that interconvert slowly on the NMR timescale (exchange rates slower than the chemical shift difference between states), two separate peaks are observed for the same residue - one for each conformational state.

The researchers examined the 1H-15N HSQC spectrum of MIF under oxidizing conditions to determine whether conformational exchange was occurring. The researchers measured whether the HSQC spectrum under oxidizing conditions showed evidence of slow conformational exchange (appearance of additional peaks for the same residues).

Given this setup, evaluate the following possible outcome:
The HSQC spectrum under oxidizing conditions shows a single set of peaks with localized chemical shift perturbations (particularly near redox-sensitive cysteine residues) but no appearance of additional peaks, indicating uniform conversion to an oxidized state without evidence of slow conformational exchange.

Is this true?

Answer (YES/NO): NO